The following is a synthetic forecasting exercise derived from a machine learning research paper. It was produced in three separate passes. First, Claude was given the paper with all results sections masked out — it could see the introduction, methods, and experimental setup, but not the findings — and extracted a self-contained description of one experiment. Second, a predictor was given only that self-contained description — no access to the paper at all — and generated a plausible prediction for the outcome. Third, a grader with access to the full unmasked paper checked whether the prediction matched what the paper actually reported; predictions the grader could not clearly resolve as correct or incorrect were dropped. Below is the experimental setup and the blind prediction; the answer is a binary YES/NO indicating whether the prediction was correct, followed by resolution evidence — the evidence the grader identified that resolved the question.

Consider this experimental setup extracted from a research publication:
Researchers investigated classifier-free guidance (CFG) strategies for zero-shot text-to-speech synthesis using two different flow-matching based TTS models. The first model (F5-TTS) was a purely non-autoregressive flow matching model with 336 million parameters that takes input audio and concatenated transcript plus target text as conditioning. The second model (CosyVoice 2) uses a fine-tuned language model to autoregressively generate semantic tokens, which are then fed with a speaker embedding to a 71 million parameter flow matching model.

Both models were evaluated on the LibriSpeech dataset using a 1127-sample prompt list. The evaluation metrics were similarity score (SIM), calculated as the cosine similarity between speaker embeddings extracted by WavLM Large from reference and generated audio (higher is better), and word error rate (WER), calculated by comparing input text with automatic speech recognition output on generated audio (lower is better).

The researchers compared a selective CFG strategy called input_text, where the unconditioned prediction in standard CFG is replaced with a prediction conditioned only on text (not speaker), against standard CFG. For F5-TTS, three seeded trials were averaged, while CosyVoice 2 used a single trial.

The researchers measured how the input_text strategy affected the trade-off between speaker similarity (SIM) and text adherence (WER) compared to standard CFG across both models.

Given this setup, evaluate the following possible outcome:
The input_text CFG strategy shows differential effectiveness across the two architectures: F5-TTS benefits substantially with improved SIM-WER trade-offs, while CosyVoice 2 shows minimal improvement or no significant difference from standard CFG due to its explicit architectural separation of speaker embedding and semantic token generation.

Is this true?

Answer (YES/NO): NO